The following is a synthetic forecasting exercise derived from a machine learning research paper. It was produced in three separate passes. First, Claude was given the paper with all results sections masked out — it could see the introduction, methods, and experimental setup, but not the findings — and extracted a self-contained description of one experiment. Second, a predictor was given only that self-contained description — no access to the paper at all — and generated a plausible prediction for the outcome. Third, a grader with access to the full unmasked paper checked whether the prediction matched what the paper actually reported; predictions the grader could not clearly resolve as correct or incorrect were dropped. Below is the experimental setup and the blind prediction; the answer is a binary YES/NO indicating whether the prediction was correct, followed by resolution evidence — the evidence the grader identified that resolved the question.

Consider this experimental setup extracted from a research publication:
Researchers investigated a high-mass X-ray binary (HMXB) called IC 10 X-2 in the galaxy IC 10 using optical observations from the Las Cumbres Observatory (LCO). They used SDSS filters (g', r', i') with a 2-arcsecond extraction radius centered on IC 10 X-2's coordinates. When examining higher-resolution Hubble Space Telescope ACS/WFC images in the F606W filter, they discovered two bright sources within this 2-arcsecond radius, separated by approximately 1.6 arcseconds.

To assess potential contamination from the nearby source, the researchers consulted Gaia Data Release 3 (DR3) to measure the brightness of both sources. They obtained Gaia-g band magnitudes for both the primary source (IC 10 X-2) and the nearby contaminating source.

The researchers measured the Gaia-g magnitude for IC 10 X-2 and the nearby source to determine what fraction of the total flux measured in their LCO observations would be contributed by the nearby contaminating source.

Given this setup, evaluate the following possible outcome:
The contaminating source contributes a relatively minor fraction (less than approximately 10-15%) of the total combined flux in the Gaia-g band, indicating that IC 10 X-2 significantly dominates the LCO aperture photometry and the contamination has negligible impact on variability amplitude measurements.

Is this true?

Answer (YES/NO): NO